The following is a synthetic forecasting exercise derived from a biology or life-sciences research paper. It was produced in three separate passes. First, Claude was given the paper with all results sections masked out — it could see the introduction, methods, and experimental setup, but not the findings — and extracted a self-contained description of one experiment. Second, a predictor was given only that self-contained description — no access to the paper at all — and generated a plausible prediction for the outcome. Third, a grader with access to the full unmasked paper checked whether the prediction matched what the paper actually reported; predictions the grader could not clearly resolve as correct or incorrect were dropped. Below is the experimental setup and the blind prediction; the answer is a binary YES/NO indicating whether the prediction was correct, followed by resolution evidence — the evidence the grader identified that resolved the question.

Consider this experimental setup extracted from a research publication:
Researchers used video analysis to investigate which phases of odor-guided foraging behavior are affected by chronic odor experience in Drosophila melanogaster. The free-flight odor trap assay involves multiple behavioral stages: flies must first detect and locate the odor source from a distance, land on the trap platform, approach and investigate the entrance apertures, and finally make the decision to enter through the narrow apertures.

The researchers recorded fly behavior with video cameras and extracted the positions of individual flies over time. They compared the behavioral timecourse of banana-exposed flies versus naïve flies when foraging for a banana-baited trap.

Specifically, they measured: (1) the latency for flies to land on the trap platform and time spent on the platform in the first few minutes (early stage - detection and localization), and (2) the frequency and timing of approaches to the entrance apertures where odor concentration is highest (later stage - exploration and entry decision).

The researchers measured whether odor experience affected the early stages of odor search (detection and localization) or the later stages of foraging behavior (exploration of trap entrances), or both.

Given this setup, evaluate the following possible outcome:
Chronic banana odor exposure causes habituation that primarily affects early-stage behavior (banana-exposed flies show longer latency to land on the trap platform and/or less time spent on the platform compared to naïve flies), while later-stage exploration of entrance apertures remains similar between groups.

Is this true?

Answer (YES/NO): NO